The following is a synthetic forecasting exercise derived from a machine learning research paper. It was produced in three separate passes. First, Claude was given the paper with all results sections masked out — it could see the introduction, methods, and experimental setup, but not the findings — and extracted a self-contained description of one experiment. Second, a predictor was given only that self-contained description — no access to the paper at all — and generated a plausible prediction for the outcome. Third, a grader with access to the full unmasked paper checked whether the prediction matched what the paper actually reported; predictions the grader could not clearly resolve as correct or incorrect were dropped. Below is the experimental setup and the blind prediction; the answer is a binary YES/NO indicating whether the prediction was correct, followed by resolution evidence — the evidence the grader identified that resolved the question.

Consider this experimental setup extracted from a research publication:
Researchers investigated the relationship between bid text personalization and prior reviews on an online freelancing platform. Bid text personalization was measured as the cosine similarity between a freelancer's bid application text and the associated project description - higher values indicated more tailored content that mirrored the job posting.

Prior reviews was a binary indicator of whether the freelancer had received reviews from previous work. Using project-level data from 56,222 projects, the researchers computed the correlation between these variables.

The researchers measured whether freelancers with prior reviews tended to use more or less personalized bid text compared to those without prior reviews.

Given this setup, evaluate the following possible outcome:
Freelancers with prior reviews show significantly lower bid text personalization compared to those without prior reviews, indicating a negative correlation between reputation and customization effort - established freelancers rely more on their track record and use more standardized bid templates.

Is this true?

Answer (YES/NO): YES